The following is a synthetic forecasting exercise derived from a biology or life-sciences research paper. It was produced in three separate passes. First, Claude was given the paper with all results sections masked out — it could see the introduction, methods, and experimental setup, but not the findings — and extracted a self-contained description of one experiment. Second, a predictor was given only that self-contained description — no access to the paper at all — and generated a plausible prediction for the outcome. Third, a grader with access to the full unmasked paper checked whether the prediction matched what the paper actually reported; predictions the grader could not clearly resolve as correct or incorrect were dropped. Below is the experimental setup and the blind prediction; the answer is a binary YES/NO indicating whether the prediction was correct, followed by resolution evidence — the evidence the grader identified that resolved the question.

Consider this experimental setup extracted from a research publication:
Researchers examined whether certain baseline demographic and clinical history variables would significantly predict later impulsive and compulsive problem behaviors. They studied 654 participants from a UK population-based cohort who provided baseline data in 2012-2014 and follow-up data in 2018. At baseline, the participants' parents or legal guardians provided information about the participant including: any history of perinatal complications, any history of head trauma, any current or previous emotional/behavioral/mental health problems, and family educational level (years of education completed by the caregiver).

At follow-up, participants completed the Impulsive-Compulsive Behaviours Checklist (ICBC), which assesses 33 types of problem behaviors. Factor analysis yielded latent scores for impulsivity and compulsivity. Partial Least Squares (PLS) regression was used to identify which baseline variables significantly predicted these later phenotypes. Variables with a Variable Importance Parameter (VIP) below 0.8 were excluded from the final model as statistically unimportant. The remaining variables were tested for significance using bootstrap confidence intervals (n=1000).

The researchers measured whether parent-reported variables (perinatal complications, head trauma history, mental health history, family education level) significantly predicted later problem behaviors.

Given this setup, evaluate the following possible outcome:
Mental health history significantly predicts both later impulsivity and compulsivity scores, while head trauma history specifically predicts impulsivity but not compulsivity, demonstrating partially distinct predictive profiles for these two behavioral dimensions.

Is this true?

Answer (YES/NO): NO